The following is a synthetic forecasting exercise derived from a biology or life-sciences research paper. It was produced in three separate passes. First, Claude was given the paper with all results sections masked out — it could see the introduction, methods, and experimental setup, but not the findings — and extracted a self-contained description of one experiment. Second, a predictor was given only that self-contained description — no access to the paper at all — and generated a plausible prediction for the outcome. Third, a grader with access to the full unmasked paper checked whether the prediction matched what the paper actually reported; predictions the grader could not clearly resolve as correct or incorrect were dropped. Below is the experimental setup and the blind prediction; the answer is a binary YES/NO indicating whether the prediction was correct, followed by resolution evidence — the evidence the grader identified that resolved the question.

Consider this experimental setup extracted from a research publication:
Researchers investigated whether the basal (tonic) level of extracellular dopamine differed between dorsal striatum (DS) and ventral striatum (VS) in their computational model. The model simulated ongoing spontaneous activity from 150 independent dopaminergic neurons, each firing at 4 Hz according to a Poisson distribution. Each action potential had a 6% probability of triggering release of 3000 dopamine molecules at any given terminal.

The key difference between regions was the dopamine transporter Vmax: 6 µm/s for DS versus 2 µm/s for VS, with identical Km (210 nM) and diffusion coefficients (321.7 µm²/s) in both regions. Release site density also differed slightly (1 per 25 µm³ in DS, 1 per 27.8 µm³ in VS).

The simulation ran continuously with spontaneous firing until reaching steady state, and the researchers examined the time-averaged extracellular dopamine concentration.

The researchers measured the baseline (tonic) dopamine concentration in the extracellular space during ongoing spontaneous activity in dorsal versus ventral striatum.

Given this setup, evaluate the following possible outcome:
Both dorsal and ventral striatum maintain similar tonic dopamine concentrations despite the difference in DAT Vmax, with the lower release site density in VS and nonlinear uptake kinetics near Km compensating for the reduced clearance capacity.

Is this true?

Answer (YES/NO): NO